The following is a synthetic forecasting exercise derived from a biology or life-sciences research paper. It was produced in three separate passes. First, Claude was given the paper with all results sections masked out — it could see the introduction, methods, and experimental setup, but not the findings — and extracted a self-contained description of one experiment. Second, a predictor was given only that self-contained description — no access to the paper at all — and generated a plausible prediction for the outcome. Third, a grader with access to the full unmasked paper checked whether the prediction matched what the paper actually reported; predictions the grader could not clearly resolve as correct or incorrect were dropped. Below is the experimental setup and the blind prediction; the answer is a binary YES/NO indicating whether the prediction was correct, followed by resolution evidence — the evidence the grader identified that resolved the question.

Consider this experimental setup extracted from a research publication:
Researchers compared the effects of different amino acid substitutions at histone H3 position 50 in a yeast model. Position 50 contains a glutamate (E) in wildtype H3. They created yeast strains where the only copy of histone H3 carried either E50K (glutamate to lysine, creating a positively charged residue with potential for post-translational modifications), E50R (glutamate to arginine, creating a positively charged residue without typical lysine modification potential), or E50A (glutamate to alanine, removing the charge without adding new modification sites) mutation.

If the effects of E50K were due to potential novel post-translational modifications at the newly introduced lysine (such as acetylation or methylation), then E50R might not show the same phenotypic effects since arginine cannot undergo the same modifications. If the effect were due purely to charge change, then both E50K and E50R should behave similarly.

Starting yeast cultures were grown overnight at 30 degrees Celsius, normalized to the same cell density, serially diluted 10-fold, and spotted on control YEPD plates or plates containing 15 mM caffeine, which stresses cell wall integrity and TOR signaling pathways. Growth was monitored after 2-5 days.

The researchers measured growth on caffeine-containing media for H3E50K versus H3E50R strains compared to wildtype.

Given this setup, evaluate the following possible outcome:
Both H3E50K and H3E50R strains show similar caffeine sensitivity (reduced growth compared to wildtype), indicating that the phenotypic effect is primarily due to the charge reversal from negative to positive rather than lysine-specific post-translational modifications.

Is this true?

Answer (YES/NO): YES